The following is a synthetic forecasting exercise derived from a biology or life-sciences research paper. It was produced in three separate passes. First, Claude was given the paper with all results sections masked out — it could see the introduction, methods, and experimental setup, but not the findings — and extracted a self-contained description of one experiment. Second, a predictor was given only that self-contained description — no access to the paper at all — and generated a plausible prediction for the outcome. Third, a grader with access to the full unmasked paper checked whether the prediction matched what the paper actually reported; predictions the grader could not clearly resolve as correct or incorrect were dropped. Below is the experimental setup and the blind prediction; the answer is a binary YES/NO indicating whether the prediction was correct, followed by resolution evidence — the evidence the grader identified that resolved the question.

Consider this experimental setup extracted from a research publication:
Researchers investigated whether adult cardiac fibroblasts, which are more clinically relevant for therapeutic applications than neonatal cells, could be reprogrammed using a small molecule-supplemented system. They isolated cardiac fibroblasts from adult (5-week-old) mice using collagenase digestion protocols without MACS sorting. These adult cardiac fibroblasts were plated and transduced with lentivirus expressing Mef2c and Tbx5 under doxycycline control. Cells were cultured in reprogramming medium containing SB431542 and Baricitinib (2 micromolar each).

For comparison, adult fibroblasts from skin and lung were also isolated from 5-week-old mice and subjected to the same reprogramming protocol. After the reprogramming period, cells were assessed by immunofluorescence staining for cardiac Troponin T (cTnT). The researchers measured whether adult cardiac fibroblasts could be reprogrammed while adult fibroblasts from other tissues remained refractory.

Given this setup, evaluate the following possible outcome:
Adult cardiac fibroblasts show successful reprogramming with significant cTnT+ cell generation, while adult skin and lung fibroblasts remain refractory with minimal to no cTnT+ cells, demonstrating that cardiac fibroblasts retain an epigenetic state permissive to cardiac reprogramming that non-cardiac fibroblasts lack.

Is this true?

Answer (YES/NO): YES